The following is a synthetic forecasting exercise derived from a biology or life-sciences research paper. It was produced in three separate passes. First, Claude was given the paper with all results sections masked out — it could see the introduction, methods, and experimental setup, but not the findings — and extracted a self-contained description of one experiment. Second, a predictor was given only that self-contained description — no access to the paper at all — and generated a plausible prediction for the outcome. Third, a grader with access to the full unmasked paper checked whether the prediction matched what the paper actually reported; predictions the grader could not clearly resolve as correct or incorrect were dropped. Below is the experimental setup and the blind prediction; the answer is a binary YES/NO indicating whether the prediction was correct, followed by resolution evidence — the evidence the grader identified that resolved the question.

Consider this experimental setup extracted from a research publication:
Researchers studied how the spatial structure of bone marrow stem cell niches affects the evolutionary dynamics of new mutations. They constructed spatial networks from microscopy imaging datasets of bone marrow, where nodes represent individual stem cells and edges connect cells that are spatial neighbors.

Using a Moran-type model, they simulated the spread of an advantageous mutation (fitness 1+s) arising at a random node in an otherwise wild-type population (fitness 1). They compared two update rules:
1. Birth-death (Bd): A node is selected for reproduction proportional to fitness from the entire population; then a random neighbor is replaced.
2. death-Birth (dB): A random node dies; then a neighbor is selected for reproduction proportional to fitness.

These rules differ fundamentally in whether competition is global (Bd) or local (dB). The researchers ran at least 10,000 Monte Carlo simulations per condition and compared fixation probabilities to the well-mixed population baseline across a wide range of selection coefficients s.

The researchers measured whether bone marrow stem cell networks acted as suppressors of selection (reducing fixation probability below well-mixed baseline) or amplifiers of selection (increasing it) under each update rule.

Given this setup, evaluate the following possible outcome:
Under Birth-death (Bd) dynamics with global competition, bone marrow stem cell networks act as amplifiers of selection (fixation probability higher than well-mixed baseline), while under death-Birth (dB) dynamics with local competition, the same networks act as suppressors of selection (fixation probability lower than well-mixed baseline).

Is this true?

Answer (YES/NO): NO